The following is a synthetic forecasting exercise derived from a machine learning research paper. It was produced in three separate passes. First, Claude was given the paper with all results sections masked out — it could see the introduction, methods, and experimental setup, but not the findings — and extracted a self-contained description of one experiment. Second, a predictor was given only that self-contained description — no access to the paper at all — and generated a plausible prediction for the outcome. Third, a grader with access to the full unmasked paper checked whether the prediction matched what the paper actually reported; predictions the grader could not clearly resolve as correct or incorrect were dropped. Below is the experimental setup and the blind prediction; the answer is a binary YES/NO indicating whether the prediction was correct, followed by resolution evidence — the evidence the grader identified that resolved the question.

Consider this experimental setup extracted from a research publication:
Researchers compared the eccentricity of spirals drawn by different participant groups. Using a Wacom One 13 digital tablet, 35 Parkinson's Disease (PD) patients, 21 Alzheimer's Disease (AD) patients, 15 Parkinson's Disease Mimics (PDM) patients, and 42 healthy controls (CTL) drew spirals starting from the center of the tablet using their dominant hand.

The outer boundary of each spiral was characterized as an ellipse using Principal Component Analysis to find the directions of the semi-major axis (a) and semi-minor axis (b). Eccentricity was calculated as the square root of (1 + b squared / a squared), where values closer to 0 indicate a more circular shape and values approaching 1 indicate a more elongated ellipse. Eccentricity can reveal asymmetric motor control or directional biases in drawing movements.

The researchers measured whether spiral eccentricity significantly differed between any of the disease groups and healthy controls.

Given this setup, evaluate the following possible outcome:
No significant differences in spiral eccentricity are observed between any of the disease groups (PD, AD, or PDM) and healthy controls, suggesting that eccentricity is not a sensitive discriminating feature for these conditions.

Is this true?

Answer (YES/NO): YES